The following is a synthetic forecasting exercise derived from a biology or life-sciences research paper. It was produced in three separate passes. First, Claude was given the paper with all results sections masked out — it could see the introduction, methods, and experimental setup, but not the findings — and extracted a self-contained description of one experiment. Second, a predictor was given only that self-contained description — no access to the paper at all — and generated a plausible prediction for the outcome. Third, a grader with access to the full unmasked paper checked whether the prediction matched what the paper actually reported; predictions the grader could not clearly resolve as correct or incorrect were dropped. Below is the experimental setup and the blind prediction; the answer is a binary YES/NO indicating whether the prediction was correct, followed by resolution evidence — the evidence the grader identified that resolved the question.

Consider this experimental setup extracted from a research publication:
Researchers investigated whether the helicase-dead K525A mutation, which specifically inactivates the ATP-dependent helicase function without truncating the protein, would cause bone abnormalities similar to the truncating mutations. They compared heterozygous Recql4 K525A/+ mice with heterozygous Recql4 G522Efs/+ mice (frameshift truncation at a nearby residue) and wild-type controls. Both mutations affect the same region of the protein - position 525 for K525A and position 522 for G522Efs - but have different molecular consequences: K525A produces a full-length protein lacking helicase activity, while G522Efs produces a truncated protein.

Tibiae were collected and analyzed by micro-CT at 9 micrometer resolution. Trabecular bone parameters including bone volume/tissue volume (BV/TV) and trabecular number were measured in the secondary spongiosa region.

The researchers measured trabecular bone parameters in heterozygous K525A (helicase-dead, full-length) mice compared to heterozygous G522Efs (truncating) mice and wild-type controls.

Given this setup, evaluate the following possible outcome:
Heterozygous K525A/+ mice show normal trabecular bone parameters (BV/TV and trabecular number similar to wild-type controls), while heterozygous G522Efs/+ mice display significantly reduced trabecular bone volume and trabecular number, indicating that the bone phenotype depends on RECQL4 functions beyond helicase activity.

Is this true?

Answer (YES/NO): YES